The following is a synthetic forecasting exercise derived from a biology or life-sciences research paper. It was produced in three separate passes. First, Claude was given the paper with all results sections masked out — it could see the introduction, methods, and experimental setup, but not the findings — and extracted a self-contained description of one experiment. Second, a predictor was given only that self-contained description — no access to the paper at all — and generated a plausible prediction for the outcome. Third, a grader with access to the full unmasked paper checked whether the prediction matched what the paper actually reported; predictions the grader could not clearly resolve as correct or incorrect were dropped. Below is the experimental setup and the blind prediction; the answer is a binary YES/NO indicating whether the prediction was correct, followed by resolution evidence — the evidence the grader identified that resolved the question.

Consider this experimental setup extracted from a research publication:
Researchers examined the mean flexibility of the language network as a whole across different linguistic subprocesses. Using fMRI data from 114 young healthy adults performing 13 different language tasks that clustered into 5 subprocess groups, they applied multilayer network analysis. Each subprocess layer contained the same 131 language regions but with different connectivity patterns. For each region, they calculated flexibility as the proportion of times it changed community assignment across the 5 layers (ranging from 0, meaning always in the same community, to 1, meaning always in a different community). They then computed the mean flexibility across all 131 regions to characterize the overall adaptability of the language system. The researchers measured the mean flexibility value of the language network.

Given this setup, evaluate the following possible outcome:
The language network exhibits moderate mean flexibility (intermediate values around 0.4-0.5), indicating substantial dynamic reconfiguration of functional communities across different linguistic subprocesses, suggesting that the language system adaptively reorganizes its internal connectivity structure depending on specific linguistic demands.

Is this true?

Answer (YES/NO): NO